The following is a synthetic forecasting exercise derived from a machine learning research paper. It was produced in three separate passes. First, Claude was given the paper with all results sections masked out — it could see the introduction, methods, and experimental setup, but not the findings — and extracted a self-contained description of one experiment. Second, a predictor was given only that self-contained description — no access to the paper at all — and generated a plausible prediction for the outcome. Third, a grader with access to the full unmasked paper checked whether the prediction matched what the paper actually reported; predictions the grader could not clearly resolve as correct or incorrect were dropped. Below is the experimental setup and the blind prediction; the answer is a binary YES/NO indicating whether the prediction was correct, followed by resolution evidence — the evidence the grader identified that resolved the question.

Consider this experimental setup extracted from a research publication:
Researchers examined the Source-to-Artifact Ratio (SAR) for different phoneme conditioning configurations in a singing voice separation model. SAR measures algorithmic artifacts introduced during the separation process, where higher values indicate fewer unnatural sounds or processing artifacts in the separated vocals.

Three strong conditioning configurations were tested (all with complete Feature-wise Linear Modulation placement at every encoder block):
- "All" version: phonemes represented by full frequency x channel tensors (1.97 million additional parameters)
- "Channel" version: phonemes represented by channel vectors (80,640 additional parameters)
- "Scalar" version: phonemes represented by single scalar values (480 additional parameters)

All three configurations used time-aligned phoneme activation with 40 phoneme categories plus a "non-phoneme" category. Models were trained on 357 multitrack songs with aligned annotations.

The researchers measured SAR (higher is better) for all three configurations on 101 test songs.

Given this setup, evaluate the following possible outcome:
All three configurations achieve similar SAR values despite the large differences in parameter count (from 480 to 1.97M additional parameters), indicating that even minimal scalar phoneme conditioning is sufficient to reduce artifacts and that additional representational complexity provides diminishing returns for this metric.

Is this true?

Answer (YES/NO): NO